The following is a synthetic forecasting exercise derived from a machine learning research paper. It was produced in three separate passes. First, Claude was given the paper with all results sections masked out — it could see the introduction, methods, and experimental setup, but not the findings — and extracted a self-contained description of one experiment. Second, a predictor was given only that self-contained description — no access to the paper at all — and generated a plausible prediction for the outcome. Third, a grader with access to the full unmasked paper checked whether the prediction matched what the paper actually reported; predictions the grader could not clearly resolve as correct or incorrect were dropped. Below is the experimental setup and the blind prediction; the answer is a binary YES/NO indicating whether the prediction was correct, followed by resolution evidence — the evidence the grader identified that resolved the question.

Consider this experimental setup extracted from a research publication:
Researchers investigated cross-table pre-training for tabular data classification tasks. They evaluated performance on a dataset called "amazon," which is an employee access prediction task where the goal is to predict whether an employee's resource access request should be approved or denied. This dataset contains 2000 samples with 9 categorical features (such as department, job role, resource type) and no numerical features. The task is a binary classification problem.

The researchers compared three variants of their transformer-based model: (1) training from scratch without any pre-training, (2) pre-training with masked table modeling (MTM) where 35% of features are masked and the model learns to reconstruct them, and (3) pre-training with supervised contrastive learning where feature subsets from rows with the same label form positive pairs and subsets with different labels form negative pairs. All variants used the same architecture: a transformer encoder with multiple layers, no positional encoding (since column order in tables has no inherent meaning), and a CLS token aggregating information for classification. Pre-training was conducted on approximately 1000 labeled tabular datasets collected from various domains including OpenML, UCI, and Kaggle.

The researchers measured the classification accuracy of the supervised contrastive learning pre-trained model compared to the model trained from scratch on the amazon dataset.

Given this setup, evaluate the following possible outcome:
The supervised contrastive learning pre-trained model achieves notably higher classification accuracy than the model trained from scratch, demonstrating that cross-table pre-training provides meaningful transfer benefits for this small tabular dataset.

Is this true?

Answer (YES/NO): NO